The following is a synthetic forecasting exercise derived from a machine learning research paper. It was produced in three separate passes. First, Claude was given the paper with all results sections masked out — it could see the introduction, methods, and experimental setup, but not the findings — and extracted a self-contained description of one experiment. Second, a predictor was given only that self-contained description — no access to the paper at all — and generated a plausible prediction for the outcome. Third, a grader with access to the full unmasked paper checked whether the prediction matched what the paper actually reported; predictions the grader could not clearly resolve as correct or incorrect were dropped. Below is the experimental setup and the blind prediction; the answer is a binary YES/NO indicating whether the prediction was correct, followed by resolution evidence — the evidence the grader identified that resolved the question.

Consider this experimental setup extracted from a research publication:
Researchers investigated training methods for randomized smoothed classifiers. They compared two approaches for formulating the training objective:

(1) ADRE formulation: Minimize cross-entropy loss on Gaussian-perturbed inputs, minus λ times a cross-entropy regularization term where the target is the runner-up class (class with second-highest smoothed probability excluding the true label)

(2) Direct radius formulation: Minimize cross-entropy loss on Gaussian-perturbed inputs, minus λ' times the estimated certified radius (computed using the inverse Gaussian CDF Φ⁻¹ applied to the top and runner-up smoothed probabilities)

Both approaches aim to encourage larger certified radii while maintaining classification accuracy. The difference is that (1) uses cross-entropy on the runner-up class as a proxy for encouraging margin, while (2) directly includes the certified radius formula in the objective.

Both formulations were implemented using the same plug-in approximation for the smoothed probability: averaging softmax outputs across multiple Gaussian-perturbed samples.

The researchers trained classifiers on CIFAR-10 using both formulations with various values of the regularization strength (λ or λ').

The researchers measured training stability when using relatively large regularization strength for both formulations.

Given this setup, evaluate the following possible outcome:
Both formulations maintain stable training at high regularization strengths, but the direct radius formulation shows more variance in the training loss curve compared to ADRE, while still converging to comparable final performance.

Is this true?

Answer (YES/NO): NO